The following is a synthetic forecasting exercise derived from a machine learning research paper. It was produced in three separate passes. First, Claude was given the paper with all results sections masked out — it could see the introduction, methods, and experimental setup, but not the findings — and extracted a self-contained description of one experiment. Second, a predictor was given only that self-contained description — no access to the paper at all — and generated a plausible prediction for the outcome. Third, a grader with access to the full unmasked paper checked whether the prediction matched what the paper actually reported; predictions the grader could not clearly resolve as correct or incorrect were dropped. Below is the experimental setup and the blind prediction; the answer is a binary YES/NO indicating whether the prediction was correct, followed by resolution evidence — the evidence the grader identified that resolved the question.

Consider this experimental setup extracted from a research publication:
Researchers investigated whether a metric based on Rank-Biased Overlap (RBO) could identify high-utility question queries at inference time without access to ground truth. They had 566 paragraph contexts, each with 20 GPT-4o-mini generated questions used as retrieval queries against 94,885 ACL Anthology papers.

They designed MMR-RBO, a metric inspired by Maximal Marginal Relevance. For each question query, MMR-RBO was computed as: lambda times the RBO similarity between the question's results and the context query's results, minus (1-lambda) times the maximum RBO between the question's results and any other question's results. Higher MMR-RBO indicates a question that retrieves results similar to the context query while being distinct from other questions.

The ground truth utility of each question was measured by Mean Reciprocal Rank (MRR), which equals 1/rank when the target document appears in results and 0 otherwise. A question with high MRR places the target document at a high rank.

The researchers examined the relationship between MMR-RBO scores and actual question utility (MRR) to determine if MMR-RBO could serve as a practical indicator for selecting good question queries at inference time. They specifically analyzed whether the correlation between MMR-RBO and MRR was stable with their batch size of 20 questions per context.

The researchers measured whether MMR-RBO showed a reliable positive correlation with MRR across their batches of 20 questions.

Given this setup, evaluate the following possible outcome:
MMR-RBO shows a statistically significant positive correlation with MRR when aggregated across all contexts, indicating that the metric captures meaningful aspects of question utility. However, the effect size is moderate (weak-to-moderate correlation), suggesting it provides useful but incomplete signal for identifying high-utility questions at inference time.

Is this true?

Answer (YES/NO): YES